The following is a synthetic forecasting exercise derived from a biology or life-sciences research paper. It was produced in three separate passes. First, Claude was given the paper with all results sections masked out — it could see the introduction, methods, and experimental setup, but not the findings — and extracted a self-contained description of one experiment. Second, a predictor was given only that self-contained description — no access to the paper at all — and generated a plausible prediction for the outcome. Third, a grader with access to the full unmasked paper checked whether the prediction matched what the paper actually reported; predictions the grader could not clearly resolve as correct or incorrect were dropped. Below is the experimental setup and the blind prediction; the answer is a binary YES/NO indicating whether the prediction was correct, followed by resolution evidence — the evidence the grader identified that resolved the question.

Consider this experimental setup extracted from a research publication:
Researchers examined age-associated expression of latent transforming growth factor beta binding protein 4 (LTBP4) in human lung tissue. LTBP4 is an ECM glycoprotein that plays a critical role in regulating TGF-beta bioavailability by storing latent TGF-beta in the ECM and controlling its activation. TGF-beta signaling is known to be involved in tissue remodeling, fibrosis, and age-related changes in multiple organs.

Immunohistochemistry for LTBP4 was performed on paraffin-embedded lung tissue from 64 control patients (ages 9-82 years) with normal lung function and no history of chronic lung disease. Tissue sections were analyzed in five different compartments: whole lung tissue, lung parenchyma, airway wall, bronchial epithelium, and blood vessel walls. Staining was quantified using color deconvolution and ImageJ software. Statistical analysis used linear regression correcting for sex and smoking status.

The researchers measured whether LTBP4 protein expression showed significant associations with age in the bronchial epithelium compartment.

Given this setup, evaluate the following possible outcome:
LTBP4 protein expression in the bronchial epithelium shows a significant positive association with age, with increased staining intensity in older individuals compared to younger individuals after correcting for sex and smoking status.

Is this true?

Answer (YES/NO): NO